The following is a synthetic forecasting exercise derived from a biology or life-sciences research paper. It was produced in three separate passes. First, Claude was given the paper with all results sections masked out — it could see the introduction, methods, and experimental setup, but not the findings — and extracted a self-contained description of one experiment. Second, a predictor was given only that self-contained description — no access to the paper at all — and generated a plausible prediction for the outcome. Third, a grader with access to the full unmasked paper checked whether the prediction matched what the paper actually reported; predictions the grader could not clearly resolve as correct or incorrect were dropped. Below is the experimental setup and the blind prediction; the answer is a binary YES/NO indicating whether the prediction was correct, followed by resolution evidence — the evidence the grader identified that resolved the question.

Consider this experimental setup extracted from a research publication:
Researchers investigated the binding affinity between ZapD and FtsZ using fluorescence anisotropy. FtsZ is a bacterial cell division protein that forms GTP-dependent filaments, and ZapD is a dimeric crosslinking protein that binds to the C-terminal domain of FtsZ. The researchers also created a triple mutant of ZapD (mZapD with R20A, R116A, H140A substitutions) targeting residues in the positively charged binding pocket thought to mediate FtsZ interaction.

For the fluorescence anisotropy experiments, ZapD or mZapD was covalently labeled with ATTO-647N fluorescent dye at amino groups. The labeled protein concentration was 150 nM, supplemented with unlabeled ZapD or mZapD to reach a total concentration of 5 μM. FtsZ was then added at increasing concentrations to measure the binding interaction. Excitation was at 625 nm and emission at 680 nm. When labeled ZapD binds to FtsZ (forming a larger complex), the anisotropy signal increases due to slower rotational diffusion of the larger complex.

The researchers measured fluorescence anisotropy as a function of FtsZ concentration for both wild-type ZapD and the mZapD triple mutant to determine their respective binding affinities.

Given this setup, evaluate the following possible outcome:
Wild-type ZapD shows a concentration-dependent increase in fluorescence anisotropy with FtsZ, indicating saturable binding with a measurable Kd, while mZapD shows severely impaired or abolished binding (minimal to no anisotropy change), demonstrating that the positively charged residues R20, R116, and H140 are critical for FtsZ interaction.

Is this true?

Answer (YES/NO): NO